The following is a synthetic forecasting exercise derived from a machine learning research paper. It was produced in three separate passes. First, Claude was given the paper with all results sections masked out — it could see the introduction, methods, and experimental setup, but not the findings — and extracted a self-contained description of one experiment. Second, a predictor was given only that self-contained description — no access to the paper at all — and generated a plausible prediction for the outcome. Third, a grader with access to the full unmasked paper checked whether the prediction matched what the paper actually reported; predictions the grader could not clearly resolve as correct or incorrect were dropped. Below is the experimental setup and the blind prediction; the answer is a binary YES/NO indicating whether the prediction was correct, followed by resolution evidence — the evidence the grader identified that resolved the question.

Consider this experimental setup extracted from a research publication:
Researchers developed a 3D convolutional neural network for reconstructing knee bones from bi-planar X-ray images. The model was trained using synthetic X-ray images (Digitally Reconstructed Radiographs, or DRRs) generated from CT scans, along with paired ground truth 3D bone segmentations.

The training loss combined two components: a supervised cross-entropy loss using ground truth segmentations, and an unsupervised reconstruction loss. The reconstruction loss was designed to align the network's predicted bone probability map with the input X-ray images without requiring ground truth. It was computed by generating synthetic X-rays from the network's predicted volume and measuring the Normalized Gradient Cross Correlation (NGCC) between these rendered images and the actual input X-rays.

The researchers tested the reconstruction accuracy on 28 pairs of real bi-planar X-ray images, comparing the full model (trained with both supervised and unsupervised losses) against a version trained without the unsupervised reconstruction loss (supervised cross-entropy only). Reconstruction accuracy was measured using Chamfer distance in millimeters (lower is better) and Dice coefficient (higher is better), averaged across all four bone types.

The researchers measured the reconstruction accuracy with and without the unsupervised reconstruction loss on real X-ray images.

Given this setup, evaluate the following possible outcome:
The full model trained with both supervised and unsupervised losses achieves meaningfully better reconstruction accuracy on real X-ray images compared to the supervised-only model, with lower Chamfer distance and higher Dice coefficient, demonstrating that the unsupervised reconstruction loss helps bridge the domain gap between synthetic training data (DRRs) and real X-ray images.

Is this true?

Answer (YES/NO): YES